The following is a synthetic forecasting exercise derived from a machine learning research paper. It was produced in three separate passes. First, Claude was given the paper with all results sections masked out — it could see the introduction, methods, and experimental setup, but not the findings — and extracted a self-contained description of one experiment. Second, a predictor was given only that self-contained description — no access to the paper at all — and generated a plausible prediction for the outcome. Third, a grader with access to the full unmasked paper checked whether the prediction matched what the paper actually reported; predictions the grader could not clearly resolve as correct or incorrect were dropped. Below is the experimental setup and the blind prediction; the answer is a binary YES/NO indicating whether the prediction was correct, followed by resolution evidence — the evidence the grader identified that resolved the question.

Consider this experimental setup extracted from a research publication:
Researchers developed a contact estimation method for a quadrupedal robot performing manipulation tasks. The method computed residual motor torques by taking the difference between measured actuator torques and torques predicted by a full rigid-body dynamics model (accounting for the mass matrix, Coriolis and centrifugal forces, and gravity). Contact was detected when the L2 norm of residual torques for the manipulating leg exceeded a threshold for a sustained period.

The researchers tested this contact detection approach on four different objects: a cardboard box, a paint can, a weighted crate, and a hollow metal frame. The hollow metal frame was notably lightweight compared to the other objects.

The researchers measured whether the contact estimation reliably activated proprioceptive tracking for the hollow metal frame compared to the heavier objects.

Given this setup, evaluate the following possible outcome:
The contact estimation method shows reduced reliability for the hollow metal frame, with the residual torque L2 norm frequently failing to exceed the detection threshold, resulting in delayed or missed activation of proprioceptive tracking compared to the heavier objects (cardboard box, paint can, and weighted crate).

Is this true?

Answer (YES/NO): YES